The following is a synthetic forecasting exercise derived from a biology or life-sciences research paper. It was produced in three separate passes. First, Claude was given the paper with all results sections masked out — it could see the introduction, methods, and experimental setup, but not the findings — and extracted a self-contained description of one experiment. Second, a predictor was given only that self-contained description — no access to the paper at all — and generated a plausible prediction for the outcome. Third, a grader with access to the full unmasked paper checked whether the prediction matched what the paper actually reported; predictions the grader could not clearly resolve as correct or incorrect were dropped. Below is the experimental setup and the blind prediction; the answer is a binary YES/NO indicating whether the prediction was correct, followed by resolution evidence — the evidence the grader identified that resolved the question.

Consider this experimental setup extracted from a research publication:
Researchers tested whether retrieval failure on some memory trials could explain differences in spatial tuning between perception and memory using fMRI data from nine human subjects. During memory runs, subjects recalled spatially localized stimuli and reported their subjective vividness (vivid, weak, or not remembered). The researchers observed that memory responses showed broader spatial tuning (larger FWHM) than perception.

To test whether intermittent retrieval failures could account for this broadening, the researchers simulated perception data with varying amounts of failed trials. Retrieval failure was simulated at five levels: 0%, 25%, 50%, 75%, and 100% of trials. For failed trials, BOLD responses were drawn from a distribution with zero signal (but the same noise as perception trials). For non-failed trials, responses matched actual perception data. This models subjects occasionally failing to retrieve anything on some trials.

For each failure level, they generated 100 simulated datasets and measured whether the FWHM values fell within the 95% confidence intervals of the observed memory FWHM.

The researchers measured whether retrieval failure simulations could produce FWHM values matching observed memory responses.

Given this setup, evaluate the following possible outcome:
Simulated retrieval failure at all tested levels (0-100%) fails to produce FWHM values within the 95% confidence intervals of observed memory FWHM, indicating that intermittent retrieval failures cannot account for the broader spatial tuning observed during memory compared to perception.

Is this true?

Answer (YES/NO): NO